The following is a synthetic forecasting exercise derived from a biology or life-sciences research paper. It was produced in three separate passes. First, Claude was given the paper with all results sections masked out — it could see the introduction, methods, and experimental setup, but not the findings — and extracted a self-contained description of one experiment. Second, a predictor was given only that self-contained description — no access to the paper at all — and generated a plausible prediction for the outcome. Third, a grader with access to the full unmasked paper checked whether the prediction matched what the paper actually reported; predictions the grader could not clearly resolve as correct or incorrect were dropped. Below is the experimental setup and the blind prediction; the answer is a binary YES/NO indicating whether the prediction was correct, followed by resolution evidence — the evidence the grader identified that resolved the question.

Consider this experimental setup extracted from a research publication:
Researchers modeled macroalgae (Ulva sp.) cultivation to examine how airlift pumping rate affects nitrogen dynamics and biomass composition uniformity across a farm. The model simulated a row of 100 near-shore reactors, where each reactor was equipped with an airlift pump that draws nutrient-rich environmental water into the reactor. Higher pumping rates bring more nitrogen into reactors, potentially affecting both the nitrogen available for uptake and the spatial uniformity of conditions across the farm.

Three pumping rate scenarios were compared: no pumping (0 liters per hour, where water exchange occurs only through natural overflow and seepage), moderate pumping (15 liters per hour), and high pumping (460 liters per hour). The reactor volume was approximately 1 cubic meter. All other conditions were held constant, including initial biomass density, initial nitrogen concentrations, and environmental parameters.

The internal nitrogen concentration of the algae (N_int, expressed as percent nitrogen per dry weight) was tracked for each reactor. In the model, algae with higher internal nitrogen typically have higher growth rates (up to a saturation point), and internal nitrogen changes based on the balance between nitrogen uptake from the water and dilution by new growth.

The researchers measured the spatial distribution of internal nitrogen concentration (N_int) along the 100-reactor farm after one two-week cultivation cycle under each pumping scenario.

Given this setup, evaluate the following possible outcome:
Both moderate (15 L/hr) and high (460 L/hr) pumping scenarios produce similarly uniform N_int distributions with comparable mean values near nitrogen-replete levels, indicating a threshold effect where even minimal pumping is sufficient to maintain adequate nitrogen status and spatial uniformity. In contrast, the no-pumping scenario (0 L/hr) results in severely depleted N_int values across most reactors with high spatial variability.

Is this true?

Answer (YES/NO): NO